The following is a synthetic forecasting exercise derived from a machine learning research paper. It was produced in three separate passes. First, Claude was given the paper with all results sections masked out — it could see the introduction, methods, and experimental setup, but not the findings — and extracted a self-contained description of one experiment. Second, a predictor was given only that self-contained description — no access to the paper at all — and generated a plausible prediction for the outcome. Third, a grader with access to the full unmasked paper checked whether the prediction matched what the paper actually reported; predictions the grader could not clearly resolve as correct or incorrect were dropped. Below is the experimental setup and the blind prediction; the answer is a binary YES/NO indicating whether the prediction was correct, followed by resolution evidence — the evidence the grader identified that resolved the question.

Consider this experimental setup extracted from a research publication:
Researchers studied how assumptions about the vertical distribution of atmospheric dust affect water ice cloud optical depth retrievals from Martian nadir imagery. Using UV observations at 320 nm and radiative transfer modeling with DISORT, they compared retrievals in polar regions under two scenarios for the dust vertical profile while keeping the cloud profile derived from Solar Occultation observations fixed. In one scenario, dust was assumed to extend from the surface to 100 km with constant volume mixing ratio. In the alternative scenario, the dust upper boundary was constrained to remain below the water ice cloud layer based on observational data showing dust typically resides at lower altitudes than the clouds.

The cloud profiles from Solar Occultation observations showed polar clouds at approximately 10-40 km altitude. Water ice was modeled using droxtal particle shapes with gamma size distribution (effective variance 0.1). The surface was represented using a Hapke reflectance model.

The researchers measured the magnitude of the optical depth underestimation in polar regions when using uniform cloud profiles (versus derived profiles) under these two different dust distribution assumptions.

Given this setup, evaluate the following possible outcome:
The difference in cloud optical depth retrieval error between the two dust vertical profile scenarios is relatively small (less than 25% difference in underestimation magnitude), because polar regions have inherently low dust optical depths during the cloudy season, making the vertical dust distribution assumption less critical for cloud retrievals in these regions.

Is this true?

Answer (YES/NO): NO